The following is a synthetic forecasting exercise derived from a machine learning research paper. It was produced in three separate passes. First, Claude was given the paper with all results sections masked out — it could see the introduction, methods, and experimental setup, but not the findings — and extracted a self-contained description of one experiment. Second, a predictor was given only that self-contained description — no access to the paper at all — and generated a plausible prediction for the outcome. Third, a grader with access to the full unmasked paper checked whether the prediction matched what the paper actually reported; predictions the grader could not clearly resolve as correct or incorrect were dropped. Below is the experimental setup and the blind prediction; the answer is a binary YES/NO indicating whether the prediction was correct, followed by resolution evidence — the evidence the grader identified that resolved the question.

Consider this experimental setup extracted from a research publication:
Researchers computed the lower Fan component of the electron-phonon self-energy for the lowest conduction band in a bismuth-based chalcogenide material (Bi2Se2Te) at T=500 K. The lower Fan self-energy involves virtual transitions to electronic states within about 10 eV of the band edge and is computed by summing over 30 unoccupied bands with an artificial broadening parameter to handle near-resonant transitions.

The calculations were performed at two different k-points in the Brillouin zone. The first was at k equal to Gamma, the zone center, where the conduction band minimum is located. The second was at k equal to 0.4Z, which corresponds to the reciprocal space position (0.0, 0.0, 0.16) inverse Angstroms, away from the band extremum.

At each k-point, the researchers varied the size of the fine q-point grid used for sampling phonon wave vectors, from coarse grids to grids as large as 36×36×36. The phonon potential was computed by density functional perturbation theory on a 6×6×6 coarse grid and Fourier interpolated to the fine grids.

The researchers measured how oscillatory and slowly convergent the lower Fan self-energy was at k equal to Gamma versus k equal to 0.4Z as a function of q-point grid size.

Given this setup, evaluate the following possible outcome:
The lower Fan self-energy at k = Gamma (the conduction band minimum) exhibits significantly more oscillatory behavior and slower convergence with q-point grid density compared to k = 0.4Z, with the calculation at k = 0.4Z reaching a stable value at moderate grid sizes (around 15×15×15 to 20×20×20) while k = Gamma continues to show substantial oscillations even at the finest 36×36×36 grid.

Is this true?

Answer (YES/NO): NO